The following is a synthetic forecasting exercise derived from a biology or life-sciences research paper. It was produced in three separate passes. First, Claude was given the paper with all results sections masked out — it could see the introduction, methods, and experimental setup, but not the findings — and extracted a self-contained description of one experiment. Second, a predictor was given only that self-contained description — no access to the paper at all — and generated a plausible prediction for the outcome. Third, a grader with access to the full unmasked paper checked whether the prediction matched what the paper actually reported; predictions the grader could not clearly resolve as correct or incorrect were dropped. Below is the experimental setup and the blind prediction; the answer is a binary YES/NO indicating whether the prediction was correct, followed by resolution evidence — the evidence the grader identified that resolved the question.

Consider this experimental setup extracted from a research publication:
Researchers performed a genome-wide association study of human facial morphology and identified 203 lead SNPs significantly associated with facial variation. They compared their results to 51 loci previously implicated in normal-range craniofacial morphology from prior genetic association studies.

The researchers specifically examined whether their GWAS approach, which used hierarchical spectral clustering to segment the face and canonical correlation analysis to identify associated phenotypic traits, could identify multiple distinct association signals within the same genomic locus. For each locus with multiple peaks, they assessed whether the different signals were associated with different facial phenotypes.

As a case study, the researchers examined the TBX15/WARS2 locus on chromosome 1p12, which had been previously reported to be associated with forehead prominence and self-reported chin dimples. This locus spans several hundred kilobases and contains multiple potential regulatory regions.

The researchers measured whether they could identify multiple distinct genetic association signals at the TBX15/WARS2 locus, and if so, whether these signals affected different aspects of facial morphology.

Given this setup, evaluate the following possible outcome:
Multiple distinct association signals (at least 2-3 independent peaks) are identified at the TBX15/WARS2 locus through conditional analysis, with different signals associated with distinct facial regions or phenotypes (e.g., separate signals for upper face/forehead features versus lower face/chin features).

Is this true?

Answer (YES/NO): YES